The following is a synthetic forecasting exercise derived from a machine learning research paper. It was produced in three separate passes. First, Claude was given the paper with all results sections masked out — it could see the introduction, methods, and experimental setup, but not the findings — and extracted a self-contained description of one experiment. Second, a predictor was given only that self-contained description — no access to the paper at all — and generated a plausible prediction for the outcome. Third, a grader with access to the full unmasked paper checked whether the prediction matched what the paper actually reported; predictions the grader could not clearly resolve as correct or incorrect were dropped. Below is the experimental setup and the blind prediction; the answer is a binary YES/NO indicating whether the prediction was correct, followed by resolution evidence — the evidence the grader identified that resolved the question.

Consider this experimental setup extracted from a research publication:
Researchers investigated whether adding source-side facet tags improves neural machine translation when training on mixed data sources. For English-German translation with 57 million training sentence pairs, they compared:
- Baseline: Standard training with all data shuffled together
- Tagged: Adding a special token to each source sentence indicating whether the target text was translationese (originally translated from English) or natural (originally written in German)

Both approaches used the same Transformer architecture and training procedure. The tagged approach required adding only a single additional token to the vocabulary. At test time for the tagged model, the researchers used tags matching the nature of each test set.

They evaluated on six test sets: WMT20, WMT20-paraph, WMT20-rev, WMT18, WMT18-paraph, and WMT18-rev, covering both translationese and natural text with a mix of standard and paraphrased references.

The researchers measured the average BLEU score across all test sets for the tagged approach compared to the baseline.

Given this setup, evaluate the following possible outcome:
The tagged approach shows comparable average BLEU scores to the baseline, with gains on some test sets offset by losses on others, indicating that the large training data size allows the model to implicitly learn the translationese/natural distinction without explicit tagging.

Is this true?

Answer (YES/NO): NO